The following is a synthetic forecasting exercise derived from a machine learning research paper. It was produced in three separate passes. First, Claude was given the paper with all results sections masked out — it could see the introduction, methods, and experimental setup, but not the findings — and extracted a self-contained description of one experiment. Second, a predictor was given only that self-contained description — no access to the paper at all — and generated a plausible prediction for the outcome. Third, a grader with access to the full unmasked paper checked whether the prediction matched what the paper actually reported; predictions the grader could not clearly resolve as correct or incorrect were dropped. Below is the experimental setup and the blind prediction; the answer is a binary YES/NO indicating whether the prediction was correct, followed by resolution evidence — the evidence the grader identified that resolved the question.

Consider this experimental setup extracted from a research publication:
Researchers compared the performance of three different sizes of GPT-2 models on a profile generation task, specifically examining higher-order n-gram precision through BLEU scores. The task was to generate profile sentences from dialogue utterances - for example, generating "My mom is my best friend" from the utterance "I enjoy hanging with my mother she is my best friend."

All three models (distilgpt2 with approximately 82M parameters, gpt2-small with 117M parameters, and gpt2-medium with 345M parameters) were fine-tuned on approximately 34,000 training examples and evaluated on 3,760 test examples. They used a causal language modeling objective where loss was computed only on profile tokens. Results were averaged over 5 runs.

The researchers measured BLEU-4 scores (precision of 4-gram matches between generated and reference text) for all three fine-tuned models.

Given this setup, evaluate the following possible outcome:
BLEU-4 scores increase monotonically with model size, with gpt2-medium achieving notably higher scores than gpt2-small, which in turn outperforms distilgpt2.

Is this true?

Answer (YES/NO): NO